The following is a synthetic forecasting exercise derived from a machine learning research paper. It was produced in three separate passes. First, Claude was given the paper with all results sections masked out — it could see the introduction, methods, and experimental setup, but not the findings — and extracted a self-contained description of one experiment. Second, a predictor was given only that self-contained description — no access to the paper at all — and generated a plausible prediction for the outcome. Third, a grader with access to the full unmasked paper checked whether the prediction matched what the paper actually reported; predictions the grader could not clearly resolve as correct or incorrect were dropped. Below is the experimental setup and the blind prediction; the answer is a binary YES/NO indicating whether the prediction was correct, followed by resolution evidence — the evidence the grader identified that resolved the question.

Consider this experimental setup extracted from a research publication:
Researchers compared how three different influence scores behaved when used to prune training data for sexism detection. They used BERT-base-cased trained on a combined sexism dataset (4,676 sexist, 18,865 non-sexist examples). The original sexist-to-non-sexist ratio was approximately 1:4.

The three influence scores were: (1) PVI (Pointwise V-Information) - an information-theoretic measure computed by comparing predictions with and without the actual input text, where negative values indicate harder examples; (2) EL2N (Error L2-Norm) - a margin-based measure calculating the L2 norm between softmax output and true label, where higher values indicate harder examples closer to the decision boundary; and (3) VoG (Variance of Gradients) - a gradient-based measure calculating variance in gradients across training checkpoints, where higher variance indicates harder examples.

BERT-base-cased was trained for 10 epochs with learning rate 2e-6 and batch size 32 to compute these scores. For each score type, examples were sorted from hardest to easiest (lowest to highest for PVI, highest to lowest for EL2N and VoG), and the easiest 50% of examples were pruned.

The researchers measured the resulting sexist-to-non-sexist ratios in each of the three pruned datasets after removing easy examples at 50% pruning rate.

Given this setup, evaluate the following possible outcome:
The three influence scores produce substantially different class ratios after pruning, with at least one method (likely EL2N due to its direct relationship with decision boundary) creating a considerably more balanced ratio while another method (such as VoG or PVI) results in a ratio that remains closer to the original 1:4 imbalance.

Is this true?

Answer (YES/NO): NO